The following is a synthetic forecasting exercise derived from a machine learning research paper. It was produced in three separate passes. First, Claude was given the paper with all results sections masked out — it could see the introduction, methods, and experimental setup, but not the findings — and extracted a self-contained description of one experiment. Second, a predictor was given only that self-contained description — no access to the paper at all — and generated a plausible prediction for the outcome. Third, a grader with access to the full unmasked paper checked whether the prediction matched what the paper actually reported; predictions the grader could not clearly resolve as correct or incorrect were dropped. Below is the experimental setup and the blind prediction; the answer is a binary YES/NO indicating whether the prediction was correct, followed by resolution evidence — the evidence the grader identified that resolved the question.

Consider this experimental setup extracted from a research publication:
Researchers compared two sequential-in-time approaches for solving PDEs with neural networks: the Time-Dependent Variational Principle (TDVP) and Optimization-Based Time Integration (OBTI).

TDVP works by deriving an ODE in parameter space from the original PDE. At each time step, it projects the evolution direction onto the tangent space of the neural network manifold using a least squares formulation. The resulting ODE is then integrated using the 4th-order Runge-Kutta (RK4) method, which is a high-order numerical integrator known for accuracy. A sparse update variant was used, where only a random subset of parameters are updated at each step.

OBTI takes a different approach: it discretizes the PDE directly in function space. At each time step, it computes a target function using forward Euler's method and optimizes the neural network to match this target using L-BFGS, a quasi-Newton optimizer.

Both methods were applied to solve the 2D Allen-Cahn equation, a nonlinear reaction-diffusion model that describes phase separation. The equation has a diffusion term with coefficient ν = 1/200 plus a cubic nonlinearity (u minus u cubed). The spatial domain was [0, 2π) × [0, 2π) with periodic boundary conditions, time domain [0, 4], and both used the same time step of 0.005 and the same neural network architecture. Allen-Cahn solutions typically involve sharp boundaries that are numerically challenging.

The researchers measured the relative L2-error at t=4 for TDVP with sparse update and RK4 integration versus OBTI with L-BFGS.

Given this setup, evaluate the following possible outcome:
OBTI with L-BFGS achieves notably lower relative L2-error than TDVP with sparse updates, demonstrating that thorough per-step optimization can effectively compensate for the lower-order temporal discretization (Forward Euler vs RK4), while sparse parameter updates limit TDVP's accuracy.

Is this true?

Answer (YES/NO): NO